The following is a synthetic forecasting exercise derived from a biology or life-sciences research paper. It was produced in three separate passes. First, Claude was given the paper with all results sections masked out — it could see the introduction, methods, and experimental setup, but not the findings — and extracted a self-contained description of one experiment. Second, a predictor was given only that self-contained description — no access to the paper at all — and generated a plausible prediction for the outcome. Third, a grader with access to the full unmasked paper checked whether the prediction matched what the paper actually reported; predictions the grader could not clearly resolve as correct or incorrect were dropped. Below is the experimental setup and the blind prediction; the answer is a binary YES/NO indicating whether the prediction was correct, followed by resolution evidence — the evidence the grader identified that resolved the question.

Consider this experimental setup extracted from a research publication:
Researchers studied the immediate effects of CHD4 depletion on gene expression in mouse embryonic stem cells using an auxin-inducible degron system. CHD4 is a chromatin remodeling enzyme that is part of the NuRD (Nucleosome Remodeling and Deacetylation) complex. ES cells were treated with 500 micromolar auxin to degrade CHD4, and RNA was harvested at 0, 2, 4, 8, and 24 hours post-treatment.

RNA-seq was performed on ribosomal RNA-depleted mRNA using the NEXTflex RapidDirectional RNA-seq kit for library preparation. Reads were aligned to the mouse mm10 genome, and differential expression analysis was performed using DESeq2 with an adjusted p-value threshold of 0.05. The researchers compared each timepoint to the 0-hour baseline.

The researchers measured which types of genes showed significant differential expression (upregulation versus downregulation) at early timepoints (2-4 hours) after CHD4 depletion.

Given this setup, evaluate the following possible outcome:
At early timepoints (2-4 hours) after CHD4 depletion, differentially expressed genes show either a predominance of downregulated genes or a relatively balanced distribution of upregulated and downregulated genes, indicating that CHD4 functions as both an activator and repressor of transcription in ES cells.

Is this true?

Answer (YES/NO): NO